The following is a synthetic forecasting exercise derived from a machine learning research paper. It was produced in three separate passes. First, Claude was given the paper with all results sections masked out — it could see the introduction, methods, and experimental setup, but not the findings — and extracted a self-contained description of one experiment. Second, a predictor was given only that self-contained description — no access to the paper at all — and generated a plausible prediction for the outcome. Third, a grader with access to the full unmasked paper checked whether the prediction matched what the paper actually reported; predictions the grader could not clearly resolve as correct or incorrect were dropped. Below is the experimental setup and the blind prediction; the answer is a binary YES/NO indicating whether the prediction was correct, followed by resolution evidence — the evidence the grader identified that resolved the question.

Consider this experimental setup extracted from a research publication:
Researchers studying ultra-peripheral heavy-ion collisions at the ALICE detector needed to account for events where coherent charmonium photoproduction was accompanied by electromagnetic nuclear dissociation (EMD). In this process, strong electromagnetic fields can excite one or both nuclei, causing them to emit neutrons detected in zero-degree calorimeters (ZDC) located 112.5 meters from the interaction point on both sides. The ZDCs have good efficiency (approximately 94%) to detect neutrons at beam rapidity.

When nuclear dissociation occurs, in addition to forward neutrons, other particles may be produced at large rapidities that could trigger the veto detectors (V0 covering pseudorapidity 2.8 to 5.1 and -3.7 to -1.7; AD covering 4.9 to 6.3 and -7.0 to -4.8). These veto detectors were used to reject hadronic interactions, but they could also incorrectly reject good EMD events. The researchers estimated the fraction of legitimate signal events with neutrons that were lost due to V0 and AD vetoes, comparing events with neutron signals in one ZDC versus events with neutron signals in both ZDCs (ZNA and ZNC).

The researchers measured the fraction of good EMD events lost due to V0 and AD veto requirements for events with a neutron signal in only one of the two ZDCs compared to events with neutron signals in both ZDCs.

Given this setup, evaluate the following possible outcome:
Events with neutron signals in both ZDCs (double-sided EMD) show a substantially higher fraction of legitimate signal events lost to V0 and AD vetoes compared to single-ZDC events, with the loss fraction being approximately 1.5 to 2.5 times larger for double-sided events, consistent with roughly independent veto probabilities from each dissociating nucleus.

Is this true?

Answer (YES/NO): YES